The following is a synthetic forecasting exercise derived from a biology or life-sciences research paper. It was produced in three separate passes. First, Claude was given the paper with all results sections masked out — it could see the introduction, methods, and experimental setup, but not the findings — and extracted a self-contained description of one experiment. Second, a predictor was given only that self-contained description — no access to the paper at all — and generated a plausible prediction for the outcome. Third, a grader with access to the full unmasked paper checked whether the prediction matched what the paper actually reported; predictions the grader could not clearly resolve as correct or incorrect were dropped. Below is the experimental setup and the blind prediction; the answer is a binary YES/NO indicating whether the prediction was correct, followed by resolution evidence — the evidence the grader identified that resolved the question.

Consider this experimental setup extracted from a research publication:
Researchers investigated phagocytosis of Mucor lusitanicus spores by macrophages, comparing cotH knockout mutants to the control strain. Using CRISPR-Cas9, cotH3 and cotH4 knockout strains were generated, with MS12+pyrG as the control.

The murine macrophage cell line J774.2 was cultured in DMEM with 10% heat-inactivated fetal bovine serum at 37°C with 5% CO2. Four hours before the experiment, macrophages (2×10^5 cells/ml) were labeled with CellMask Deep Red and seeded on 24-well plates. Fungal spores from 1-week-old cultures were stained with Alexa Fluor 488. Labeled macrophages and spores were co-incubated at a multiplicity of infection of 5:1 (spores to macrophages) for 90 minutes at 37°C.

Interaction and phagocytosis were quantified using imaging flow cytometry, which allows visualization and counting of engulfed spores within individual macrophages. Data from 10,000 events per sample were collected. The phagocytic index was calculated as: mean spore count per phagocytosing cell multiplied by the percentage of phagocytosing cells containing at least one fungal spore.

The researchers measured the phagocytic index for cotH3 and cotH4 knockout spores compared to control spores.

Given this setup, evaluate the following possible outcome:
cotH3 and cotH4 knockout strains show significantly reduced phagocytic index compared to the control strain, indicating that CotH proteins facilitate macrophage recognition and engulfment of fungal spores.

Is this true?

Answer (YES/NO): NO